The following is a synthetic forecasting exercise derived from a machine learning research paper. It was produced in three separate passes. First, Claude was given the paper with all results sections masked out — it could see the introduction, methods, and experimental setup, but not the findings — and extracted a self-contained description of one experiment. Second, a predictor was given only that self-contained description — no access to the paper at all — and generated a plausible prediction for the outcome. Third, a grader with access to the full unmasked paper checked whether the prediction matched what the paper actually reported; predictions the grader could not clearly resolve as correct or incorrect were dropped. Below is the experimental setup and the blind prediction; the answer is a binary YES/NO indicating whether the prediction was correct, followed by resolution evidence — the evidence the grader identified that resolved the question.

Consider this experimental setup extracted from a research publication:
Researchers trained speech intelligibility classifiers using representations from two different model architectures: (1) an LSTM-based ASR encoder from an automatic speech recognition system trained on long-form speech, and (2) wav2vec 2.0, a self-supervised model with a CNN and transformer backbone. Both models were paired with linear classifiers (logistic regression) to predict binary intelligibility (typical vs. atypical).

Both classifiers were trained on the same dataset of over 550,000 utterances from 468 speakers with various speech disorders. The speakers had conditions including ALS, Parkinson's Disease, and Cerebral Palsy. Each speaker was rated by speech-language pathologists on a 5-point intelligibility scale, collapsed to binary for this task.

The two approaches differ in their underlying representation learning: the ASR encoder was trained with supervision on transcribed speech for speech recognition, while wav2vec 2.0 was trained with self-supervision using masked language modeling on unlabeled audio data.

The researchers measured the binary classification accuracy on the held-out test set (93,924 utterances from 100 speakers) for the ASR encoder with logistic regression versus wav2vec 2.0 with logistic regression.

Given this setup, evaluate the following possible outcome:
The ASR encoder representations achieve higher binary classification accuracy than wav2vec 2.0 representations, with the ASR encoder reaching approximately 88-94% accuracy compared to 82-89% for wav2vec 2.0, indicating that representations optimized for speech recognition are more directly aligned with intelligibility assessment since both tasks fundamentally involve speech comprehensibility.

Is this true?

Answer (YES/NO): NO